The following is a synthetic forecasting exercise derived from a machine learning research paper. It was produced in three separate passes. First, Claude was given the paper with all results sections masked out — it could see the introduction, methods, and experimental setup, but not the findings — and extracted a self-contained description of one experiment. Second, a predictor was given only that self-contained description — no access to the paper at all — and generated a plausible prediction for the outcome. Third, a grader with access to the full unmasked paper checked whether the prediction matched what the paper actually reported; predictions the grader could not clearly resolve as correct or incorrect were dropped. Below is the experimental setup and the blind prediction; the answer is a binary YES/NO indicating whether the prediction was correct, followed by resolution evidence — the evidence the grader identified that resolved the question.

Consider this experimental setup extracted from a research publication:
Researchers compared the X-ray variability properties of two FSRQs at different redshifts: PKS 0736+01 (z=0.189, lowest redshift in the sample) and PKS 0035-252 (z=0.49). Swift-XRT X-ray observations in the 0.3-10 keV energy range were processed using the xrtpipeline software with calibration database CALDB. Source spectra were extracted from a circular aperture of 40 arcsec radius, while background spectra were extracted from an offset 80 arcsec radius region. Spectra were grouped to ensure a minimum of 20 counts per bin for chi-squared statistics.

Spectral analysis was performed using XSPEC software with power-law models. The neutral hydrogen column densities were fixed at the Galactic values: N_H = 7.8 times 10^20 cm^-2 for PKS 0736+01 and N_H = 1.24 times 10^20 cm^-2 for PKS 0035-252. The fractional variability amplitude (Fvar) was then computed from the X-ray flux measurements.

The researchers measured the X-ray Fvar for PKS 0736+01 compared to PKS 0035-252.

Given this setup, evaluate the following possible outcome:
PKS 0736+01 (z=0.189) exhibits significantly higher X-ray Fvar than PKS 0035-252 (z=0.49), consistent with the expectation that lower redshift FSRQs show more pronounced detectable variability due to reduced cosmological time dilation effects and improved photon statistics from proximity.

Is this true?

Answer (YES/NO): NO